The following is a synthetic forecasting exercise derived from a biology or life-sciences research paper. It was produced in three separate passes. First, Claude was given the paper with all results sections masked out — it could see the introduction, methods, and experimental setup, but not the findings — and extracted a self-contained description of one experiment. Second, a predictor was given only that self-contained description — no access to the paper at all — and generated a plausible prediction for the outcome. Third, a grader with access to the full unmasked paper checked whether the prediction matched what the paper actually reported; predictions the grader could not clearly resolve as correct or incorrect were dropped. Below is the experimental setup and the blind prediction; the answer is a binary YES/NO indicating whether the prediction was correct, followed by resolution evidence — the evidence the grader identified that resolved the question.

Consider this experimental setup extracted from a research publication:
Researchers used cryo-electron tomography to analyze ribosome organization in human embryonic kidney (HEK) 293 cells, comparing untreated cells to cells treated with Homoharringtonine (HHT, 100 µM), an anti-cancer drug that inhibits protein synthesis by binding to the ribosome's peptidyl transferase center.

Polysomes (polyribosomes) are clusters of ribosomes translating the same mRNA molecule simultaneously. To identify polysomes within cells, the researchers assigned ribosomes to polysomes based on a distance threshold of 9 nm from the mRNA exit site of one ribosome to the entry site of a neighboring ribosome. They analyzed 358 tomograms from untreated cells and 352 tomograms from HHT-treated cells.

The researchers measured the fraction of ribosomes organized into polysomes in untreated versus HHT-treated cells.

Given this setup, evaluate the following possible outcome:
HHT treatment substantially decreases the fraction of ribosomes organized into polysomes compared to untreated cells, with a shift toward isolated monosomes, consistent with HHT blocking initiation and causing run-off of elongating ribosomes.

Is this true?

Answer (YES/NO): YES